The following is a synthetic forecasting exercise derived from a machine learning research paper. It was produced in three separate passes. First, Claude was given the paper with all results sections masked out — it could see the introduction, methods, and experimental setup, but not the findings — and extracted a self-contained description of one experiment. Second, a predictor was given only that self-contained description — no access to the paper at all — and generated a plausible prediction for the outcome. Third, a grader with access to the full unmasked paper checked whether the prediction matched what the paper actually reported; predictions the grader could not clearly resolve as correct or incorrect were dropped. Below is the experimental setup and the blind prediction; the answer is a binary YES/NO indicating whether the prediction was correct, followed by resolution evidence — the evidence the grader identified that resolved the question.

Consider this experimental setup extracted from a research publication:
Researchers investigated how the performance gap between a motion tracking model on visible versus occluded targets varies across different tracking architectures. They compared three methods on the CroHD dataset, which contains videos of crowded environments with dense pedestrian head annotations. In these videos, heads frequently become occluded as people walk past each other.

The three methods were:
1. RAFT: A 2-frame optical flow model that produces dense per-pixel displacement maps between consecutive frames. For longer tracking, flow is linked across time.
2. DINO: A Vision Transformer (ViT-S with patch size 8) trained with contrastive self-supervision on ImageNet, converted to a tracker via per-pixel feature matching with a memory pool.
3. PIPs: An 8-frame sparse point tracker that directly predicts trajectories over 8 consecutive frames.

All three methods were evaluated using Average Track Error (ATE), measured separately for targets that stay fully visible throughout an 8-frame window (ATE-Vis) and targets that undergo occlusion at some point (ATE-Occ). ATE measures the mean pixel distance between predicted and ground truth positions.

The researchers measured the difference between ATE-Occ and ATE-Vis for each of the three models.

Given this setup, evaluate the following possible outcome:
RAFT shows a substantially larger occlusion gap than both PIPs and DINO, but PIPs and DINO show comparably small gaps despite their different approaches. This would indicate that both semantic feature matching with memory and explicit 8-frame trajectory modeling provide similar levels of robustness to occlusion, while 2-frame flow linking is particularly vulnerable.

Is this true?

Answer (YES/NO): YES